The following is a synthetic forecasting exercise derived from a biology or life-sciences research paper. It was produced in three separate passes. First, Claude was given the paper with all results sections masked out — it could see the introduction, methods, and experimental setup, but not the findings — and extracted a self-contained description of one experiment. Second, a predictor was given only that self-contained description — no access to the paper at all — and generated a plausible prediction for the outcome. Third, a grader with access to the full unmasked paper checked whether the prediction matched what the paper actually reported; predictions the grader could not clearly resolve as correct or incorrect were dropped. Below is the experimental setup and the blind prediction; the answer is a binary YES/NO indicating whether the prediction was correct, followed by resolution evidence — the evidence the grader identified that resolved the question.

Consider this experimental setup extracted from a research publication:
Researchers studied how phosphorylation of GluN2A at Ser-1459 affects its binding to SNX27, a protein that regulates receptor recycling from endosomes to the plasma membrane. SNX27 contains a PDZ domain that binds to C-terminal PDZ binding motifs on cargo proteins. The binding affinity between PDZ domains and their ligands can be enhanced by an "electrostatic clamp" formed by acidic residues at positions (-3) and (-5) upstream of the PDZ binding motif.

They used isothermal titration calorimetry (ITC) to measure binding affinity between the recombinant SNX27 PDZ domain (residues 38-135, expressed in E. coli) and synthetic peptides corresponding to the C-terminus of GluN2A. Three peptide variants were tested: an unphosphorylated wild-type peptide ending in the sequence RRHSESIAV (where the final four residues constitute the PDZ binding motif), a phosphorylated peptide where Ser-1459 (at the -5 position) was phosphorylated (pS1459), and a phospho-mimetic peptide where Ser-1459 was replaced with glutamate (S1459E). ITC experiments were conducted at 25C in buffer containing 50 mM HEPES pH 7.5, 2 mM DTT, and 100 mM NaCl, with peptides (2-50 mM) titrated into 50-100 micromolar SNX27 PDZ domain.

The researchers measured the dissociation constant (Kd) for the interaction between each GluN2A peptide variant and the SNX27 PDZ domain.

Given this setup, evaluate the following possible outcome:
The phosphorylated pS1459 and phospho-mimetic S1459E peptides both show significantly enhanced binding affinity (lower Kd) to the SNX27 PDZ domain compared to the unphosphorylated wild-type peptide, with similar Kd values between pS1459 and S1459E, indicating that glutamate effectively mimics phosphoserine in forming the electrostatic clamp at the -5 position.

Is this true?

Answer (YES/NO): NO